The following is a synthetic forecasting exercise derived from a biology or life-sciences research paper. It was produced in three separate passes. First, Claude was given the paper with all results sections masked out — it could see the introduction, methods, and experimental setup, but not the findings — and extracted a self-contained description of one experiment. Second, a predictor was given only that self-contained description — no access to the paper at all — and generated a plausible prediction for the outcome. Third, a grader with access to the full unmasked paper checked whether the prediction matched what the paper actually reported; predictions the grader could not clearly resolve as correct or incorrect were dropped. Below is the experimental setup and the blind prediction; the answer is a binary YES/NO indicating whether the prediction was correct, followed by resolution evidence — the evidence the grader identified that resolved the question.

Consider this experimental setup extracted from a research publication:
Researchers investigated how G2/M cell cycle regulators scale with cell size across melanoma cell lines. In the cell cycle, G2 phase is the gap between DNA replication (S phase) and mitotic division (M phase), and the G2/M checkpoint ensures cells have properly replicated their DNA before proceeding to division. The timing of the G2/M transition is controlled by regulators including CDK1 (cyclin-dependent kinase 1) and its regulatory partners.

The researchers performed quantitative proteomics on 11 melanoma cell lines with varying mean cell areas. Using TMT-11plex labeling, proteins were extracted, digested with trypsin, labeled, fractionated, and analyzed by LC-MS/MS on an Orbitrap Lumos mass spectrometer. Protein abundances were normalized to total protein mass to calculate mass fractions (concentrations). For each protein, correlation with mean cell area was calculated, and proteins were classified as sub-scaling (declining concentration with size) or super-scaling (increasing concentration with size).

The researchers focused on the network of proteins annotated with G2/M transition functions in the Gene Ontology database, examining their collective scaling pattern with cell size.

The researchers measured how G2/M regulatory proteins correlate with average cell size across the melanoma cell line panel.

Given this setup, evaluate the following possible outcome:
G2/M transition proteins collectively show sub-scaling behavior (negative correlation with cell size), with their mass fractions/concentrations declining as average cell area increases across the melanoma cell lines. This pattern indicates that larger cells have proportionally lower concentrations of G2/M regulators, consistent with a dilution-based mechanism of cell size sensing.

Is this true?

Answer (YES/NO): YES